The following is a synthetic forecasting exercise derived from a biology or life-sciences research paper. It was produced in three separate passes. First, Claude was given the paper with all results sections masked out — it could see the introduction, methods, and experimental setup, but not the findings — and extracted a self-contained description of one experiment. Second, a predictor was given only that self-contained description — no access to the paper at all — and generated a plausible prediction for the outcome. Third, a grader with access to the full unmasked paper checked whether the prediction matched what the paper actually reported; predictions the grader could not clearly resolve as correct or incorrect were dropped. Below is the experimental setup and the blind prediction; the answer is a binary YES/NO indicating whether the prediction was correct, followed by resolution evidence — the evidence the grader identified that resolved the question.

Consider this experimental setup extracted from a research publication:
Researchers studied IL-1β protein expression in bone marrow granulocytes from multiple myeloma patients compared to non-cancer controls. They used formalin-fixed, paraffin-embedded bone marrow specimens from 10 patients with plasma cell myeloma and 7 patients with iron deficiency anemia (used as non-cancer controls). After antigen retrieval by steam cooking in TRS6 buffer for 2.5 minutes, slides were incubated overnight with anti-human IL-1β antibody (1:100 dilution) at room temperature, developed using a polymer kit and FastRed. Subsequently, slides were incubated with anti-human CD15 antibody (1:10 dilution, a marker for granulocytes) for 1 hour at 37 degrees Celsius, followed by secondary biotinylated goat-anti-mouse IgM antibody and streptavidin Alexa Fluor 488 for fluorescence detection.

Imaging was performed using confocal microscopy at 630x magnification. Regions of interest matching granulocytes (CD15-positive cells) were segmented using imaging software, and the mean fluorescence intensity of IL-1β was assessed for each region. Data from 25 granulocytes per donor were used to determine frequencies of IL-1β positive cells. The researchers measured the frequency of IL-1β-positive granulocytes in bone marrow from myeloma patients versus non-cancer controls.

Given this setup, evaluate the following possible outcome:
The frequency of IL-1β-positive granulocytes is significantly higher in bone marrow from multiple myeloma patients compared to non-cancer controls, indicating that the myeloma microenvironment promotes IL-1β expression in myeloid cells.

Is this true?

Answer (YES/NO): YES